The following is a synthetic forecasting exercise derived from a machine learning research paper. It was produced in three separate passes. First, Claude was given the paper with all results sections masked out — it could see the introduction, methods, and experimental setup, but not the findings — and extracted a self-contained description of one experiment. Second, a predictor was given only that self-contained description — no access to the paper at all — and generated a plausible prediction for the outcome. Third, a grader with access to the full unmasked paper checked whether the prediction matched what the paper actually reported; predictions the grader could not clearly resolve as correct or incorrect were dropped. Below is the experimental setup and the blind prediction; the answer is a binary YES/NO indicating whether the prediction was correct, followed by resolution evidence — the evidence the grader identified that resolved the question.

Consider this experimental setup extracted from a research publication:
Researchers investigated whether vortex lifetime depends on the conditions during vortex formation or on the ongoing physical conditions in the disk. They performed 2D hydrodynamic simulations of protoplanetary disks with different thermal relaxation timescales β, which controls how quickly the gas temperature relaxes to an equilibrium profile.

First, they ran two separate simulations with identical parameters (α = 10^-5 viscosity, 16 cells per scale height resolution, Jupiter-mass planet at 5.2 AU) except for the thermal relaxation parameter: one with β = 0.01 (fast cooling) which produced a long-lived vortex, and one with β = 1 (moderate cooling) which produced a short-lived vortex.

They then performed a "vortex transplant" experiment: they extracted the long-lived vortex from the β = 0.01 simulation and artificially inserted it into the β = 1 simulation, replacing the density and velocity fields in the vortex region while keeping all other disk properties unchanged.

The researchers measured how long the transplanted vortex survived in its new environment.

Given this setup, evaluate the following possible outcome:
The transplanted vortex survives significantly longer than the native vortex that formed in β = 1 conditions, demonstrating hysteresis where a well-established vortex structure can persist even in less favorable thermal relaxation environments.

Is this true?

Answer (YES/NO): NO